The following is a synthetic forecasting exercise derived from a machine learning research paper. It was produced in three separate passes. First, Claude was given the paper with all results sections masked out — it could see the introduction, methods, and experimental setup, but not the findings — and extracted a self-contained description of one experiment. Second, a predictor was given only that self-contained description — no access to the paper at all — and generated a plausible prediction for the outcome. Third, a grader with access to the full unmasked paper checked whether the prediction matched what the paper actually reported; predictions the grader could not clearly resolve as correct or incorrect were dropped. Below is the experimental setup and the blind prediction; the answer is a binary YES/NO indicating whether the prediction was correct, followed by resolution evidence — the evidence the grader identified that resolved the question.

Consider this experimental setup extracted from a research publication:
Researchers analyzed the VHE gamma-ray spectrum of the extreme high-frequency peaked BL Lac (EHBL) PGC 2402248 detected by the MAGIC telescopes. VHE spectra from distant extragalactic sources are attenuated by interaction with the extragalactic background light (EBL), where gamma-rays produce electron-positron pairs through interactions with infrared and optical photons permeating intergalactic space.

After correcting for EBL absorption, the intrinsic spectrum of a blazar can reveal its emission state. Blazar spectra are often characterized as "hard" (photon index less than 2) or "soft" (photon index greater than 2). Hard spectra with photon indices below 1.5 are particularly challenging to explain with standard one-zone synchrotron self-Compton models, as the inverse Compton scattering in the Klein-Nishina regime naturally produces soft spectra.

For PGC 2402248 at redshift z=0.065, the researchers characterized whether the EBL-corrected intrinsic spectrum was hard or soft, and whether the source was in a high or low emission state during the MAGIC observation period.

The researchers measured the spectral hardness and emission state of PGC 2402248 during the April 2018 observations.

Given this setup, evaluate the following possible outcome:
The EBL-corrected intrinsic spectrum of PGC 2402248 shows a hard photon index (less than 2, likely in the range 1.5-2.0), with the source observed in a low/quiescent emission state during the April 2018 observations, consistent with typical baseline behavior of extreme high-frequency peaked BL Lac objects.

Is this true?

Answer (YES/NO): NO